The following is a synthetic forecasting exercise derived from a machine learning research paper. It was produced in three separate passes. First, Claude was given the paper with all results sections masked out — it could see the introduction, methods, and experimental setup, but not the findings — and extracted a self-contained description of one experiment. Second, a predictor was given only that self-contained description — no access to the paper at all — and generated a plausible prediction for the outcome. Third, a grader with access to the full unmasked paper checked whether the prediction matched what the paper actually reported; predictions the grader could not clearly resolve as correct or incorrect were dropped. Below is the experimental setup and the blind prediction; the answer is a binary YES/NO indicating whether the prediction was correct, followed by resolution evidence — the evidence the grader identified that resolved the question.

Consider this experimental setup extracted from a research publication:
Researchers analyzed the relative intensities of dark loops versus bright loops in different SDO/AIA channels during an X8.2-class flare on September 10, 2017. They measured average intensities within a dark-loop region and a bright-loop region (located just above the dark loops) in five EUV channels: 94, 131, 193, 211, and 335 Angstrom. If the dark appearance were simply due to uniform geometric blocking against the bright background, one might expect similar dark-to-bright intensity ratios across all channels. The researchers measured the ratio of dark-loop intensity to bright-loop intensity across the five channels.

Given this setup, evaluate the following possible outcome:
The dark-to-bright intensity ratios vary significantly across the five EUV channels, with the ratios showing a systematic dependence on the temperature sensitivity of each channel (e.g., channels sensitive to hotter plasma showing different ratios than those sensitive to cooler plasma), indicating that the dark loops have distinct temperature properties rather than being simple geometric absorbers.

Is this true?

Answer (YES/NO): NO